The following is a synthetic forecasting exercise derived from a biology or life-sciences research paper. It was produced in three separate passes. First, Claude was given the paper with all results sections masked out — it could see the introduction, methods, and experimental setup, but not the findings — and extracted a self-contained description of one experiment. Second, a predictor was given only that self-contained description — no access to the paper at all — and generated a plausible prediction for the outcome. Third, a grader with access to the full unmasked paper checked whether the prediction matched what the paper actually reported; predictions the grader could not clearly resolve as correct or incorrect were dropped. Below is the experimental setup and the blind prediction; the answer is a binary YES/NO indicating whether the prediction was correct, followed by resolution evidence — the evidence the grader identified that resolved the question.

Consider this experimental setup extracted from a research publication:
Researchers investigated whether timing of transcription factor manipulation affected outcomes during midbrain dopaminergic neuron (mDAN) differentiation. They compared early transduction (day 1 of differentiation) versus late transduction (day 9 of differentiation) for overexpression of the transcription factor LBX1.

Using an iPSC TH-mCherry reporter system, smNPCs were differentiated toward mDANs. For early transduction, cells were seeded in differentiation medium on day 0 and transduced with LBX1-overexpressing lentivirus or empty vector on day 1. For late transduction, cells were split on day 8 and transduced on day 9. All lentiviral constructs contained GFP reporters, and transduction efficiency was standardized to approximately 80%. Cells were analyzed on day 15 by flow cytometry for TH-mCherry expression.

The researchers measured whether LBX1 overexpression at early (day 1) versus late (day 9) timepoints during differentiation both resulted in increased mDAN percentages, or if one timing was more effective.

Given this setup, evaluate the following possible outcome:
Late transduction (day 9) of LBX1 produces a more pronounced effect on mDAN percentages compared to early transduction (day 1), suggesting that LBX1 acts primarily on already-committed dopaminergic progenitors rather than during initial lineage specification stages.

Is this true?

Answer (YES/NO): NO